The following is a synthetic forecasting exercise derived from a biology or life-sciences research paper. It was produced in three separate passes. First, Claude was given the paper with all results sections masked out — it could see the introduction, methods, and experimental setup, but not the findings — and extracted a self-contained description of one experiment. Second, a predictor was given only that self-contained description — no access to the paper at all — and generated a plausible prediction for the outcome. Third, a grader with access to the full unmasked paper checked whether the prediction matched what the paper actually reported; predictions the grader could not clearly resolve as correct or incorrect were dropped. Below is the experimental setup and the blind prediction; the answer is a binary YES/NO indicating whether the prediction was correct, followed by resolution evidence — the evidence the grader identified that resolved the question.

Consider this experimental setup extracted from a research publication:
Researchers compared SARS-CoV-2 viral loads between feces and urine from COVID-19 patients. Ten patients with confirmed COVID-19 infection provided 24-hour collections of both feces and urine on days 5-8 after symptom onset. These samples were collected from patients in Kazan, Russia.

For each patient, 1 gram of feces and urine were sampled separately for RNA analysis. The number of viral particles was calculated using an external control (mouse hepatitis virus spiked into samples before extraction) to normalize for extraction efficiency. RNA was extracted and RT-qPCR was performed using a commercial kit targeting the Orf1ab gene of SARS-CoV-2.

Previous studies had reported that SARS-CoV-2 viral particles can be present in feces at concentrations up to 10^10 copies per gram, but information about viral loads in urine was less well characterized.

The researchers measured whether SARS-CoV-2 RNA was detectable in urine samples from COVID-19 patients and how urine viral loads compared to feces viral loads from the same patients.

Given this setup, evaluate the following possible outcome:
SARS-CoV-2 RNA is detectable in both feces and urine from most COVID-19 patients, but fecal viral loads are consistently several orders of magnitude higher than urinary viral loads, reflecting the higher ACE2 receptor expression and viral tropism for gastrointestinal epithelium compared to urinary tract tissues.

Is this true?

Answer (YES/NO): NO